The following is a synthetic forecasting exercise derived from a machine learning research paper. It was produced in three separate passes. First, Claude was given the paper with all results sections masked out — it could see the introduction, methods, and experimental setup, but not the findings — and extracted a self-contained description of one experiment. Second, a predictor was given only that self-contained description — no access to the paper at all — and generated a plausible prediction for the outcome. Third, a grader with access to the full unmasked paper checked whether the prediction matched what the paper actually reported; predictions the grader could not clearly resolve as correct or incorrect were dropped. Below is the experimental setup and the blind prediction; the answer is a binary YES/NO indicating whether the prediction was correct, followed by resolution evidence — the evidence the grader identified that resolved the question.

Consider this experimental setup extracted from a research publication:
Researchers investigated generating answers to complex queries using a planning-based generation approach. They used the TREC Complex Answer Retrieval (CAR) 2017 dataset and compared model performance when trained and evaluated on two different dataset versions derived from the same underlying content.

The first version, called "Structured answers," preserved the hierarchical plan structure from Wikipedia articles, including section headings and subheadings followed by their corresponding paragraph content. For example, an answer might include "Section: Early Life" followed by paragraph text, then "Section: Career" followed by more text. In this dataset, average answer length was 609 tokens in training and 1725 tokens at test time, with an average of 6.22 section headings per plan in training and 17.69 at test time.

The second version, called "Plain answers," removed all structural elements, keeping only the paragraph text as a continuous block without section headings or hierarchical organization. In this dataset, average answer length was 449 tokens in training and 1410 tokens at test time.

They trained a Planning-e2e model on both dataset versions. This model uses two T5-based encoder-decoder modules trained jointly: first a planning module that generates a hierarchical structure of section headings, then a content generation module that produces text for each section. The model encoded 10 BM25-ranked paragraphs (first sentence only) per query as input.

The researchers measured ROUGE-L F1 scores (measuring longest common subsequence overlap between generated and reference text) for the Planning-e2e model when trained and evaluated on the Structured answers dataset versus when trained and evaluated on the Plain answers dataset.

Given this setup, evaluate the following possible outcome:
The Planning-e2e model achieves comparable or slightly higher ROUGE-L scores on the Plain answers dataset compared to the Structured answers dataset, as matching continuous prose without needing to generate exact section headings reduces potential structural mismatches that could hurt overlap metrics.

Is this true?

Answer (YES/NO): YES